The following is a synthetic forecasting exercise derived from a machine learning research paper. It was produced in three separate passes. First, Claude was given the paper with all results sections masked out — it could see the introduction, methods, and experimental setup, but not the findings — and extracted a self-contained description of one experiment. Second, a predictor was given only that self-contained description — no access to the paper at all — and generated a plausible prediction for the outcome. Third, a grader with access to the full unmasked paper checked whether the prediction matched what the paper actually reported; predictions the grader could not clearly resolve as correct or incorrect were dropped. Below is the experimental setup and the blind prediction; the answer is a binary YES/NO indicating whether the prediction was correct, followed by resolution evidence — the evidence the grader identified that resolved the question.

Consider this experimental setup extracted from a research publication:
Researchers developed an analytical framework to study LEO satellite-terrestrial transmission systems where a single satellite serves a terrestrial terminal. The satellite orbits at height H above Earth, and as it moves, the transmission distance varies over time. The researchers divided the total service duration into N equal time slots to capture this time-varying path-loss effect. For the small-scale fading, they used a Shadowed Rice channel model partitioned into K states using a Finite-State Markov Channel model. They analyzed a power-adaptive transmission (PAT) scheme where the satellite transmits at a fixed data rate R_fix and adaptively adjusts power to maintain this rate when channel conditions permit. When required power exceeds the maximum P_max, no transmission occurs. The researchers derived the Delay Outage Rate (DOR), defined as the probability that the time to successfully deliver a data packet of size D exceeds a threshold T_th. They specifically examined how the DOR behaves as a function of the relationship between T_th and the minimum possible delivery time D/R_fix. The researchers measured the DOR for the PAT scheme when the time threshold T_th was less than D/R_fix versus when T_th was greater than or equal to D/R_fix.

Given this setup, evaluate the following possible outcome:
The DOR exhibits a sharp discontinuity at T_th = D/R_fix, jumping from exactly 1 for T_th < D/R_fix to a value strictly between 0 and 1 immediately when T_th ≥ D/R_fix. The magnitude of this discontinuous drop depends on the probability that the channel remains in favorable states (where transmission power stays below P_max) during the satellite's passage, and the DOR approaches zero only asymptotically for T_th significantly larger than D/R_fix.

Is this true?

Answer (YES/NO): YES